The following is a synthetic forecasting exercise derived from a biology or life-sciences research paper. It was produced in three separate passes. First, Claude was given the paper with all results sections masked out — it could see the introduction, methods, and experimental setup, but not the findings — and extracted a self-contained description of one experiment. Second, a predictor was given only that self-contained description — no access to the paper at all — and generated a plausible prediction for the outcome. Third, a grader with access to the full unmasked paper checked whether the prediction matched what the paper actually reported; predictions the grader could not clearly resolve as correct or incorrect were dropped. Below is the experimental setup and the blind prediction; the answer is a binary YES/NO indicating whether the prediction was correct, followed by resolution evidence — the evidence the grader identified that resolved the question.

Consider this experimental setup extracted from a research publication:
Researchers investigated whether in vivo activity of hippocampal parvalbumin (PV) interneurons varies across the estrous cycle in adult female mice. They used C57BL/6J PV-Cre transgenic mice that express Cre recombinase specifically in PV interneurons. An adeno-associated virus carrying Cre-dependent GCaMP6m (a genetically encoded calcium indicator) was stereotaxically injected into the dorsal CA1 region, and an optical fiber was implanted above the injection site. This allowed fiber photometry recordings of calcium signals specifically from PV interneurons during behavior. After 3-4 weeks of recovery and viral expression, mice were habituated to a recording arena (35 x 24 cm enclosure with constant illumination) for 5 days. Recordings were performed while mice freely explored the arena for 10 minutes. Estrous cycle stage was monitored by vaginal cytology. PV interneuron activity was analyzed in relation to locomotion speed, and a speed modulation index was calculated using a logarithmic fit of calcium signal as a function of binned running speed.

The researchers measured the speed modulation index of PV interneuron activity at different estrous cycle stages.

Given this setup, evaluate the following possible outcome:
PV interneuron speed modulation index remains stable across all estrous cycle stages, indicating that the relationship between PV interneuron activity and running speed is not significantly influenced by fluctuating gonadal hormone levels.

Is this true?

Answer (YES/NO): YES